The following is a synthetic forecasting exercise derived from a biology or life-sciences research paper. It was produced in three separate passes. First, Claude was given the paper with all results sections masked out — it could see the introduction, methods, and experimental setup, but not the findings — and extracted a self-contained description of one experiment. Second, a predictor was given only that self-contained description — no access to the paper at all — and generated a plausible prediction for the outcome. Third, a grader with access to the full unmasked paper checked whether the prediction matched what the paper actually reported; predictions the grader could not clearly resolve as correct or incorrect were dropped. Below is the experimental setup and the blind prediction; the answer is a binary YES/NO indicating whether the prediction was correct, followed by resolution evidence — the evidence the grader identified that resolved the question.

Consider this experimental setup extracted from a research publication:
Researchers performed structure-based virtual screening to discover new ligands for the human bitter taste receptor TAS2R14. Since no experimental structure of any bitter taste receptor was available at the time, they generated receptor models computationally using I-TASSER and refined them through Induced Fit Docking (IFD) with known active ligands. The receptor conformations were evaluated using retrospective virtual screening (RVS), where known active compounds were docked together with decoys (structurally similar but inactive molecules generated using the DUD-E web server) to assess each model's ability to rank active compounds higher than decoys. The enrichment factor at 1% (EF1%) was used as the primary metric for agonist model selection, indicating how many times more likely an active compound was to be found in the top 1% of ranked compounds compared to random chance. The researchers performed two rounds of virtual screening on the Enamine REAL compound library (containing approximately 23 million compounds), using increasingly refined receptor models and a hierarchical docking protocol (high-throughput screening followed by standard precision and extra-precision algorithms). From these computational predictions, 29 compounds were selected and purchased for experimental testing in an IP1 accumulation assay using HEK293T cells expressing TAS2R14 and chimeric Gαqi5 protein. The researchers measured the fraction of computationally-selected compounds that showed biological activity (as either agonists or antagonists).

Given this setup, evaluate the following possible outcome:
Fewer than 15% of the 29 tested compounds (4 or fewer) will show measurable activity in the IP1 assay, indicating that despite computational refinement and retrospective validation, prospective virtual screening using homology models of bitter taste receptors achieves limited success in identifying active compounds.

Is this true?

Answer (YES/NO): NO